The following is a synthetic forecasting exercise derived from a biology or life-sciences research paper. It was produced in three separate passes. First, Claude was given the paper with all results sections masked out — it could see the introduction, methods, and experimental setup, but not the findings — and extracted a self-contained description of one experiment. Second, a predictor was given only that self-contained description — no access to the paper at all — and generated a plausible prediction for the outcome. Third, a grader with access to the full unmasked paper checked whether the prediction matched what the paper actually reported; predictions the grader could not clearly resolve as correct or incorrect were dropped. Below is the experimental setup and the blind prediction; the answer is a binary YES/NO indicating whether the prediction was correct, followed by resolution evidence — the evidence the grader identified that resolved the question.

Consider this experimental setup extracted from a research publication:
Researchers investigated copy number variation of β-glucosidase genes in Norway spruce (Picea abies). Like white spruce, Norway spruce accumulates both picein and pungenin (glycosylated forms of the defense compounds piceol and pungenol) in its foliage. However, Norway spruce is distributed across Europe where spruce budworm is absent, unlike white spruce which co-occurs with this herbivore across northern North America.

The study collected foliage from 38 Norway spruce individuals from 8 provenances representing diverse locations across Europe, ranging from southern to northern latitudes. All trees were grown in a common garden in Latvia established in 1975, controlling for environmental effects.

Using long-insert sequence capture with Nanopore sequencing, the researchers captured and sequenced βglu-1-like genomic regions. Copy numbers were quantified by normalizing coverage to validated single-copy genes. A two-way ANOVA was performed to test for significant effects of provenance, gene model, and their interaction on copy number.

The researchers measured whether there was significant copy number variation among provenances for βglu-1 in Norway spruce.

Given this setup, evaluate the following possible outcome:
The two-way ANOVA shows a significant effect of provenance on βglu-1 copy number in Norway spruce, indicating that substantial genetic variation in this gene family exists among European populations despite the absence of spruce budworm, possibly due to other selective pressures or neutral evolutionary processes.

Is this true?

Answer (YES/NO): NO